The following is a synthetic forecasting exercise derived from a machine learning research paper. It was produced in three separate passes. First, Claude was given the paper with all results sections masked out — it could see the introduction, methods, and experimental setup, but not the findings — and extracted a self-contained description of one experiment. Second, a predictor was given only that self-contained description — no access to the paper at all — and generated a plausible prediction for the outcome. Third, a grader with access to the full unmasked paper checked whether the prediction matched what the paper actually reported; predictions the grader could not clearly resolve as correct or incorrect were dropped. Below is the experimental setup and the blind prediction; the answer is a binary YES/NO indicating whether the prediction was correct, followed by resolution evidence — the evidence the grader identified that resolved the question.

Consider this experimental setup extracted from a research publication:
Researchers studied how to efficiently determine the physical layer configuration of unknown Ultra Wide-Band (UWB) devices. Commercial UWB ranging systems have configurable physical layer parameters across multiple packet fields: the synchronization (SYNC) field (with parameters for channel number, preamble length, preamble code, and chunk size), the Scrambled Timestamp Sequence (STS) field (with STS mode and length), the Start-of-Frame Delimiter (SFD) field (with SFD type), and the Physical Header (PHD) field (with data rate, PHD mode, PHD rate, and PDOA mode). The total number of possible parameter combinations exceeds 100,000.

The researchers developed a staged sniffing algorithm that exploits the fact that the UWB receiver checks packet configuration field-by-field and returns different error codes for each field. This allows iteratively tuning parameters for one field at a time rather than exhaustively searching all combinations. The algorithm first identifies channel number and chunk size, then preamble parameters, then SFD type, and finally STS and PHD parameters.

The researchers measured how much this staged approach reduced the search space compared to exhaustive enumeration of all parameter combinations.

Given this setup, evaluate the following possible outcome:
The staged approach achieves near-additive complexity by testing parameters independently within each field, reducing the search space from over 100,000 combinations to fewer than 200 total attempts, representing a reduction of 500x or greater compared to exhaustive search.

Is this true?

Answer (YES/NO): NO